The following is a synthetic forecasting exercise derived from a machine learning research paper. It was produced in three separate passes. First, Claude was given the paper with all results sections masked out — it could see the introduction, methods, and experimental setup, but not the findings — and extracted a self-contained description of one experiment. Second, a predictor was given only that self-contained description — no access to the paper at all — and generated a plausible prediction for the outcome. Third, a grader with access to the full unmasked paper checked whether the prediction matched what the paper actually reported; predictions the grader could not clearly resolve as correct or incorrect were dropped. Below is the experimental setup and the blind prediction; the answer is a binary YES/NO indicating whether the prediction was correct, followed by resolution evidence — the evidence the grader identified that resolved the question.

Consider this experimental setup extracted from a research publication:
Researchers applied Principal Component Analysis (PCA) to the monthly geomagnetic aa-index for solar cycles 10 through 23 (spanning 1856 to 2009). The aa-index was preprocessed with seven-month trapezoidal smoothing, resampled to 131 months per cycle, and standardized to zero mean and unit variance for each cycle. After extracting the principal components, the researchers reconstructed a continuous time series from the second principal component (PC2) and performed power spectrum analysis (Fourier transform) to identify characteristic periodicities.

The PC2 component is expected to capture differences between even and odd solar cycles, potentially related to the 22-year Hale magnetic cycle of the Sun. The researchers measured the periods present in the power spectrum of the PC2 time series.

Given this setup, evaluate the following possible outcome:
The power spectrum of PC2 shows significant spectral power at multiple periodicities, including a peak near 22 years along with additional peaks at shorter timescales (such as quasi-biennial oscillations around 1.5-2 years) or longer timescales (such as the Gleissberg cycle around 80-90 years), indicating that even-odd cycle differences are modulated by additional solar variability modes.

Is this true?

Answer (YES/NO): NO